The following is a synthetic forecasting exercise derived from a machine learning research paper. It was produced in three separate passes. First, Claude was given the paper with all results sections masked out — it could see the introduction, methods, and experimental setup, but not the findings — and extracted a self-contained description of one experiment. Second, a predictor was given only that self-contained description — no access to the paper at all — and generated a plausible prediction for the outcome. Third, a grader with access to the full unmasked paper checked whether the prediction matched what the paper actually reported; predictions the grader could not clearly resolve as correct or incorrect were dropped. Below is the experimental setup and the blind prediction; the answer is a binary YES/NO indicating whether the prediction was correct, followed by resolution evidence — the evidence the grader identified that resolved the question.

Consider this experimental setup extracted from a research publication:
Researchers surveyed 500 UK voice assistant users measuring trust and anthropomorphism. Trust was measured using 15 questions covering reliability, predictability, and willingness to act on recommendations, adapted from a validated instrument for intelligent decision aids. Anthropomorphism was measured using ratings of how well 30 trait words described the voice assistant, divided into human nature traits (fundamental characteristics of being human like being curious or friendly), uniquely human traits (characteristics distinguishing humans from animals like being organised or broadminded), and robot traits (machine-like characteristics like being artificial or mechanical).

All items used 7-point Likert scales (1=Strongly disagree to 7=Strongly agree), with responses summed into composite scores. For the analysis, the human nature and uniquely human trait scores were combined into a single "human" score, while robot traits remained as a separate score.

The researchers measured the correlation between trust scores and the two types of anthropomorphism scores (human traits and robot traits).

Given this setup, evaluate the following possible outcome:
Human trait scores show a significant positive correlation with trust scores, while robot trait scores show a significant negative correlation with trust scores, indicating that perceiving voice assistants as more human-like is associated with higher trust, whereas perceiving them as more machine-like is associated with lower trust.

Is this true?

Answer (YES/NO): NO